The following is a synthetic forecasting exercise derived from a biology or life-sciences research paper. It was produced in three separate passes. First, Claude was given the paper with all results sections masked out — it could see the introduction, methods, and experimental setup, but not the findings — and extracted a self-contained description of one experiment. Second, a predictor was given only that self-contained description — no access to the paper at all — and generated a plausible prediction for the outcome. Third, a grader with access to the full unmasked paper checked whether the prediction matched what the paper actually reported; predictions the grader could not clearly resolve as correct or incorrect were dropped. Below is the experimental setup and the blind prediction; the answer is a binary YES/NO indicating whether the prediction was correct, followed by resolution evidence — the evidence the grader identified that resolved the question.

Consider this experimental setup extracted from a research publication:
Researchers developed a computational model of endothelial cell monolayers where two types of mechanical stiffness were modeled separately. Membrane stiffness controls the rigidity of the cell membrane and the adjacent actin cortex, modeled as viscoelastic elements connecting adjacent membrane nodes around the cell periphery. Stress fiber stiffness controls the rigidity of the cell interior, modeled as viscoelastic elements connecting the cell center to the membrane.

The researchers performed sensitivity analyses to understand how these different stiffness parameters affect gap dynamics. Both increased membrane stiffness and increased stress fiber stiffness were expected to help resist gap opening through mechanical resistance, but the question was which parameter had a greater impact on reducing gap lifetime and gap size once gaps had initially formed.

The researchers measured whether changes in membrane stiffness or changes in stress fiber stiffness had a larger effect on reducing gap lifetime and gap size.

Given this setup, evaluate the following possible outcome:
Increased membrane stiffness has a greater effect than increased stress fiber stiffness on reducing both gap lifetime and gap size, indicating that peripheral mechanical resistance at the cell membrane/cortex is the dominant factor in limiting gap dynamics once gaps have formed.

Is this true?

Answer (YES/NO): NO